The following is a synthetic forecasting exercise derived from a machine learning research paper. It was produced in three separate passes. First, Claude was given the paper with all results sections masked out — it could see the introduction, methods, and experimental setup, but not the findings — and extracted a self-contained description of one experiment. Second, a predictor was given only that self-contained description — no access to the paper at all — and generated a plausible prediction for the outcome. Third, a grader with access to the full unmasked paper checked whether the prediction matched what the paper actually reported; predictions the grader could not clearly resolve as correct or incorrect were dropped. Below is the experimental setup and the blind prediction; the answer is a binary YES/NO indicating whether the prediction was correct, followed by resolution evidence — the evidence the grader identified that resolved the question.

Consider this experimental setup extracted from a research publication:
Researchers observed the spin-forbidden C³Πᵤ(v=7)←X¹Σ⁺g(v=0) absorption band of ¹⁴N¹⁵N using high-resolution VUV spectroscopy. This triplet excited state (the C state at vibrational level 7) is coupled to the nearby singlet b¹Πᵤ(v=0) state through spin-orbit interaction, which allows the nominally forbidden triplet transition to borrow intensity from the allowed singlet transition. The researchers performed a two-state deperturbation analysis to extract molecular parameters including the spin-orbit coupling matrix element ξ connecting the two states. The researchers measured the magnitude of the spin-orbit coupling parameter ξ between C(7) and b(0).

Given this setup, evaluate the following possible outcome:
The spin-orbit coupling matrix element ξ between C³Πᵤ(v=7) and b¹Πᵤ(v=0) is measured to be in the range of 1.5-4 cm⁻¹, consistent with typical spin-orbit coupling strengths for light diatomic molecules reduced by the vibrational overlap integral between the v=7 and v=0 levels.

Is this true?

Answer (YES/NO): NO